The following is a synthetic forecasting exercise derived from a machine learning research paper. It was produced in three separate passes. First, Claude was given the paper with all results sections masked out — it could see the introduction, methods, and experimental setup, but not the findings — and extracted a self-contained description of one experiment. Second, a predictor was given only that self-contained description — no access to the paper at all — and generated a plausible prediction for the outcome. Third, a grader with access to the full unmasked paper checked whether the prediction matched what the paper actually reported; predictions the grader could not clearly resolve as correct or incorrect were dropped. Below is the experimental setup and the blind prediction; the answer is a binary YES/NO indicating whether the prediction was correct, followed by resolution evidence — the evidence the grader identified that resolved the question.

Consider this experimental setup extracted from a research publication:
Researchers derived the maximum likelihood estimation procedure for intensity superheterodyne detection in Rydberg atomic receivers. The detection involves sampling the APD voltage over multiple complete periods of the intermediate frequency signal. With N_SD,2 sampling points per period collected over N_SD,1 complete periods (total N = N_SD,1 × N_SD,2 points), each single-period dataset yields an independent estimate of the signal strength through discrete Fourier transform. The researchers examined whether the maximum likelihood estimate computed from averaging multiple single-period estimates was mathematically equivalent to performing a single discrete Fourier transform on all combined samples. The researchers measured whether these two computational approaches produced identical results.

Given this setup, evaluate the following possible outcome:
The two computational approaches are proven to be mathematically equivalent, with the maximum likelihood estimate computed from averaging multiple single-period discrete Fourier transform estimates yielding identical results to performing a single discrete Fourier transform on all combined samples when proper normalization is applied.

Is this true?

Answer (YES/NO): YES